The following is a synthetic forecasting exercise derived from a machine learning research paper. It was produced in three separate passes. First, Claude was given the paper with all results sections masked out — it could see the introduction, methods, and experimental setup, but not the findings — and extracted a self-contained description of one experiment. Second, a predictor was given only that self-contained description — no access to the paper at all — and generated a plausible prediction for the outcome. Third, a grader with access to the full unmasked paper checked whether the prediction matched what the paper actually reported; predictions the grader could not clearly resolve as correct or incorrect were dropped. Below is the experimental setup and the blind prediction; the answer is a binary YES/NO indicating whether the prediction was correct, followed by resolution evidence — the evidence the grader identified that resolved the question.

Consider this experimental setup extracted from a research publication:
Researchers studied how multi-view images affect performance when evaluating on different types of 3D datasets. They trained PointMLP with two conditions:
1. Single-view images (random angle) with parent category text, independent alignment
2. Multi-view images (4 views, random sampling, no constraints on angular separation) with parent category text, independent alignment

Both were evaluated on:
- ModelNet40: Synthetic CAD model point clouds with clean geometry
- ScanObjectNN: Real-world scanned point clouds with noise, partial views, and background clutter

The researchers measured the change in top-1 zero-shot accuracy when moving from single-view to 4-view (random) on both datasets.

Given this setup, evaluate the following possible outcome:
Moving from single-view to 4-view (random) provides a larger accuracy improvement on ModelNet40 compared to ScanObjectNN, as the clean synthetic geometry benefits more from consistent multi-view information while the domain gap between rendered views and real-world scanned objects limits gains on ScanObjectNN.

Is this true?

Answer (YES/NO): NO